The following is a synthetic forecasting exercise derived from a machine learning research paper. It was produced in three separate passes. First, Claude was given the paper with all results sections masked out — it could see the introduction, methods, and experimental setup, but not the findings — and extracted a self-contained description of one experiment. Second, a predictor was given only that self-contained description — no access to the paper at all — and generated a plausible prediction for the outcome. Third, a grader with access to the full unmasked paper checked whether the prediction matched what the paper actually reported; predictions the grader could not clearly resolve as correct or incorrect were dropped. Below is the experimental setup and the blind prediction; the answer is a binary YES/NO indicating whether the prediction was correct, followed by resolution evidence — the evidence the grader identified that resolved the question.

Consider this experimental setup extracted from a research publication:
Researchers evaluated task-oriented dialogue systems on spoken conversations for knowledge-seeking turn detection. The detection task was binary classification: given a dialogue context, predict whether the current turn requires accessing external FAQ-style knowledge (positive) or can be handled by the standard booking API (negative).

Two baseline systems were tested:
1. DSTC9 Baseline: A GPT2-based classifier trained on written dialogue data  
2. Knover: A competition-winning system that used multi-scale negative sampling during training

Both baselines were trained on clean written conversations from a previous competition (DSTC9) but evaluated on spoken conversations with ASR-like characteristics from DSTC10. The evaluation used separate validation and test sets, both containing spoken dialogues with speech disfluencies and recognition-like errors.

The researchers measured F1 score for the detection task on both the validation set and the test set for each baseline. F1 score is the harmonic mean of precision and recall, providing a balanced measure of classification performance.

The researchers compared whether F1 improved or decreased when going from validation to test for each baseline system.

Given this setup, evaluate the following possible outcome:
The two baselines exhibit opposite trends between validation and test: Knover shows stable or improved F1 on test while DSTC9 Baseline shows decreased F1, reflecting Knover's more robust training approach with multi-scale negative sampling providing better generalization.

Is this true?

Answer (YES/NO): NO